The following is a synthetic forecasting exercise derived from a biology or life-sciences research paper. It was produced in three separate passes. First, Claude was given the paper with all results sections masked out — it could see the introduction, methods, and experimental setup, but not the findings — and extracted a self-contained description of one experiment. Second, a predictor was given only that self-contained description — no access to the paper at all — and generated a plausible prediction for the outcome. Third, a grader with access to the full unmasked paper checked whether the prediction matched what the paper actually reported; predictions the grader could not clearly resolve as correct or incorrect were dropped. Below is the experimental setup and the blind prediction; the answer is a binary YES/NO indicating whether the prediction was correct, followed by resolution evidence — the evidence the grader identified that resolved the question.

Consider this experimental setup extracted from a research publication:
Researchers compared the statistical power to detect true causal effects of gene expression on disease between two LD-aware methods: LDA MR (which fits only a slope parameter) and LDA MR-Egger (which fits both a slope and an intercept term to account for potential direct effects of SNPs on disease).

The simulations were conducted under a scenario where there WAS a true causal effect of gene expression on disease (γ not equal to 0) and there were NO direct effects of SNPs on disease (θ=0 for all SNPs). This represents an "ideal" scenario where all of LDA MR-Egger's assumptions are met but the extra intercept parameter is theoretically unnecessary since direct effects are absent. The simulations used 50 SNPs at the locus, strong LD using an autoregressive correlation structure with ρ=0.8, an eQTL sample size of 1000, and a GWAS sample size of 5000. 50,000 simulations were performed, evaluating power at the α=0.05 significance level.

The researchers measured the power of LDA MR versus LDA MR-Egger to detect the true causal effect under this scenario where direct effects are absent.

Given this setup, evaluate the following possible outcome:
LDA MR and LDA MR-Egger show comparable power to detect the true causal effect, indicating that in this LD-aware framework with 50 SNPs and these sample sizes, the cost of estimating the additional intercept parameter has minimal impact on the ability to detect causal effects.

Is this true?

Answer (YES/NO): NO